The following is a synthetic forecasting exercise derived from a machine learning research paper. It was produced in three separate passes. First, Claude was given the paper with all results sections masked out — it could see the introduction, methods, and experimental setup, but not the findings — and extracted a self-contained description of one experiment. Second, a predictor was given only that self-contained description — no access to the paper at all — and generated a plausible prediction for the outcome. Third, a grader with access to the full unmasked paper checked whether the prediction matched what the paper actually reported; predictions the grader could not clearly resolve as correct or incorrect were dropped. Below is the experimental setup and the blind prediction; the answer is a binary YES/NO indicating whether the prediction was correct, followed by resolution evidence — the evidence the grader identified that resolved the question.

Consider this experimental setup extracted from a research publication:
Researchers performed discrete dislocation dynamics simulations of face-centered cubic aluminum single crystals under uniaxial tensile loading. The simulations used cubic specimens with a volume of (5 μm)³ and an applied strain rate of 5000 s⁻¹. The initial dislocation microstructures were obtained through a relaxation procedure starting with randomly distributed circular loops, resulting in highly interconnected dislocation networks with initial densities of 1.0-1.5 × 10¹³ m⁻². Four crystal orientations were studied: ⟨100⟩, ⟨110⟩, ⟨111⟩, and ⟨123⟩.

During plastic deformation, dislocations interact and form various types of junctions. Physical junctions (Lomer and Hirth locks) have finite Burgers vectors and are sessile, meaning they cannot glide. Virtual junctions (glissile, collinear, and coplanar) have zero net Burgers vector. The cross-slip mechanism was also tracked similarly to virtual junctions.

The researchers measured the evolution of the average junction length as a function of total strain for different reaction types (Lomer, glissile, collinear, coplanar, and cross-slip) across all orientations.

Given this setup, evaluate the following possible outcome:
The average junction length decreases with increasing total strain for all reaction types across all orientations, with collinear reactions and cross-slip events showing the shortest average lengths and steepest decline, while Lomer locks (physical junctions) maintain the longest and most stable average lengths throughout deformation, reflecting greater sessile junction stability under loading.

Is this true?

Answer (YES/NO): NO